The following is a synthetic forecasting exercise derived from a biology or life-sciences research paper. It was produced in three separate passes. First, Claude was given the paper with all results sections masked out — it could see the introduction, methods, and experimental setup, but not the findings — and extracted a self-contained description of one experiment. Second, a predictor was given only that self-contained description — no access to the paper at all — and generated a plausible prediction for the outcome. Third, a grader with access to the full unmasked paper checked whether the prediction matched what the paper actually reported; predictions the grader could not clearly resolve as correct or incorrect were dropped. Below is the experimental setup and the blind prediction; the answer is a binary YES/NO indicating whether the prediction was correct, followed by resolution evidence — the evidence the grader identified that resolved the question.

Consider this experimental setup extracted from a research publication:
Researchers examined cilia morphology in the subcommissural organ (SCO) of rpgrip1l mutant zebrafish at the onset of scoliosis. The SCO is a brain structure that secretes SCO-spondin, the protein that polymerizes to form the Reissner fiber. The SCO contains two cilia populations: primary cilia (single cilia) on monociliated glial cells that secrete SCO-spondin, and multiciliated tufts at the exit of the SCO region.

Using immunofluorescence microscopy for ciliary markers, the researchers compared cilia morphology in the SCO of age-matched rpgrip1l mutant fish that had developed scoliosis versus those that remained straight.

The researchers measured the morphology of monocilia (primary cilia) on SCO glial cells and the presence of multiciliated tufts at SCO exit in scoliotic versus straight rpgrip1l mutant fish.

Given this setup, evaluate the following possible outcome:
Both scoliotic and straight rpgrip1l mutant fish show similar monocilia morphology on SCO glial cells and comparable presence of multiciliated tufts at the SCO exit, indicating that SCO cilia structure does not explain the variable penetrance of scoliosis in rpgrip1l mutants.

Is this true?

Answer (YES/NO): NO